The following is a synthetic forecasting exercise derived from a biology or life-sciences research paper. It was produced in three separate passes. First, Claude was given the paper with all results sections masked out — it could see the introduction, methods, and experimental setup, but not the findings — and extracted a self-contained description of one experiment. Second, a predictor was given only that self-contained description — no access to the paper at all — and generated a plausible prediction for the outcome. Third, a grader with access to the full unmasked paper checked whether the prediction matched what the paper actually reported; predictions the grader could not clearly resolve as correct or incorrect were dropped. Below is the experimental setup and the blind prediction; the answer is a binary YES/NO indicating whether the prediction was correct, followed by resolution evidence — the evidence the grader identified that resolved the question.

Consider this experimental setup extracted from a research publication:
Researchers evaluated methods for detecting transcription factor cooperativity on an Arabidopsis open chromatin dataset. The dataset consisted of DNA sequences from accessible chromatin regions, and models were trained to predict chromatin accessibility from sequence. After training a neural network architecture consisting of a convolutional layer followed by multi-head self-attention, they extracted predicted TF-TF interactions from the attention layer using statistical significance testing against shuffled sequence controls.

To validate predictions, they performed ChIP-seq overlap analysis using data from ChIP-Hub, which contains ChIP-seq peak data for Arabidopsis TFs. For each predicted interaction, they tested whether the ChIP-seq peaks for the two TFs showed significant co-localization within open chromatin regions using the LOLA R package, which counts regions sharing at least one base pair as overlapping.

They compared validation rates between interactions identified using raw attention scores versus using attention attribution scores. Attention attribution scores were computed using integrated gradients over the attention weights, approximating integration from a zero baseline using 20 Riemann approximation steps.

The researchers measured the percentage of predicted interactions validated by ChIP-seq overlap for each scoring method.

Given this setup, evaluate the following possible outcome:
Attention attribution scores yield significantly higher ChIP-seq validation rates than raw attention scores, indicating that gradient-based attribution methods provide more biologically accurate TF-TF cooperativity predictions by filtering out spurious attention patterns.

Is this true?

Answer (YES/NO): NO